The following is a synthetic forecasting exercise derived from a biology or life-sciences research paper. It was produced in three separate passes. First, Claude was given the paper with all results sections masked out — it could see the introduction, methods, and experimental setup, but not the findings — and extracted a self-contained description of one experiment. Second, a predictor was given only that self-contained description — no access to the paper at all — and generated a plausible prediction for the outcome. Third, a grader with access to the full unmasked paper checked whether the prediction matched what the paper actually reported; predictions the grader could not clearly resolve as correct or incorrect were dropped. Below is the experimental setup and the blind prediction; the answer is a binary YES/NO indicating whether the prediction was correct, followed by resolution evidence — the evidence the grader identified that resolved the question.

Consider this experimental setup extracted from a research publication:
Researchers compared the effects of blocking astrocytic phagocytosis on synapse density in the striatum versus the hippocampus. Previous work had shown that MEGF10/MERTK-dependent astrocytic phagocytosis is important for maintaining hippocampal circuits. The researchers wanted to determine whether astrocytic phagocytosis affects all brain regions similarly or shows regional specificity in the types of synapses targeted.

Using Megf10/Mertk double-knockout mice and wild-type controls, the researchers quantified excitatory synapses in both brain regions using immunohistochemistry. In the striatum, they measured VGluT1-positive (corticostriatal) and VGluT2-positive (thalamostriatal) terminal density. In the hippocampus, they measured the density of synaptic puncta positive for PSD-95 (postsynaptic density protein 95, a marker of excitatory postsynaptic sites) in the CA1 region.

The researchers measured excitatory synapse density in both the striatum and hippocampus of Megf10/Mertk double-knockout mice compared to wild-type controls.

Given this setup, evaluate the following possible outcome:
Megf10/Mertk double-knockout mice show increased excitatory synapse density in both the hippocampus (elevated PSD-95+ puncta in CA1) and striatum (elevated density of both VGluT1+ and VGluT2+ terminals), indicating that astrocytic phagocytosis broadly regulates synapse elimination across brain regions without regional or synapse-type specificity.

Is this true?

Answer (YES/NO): NO